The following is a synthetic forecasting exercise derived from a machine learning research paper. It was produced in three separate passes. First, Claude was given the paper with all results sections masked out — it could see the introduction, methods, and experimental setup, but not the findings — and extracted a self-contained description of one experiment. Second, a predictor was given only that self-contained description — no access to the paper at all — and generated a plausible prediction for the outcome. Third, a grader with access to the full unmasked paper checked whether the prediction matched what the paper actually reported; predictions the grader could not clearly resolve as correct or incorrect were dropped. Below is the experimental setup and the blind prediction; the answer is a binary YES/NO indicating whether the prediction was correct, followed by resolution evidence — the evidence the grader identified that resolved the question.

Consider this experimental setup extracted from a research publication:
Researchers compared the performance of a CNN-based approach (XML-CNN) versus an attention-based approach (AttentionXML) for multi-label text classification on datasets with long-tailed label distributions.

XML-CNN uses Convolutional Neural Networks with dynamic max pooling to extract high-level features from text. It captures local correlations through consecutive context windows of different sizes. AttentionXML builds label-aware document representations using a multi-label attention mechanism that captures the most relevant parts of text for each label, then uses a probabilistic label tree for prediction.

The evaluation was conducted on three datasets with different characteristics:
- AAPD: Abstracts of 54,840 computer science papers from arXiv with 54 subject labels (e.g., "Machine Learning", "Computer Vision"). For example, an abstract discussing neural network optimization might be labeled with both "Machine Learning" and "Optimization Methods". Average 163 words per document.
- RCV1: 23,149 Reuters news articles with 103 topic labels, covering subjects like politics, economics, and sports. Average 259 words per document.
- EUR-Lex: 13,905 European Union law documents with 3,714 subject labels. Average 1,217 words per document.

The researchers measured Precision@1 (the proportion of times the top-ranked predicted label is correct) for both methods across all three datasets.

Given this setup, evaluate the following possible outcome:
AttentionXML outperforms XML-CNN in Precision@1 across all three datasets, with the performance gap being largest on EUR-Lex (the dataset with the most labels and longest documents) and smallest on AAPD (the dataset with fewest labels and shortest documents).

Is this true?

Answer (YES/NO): NO